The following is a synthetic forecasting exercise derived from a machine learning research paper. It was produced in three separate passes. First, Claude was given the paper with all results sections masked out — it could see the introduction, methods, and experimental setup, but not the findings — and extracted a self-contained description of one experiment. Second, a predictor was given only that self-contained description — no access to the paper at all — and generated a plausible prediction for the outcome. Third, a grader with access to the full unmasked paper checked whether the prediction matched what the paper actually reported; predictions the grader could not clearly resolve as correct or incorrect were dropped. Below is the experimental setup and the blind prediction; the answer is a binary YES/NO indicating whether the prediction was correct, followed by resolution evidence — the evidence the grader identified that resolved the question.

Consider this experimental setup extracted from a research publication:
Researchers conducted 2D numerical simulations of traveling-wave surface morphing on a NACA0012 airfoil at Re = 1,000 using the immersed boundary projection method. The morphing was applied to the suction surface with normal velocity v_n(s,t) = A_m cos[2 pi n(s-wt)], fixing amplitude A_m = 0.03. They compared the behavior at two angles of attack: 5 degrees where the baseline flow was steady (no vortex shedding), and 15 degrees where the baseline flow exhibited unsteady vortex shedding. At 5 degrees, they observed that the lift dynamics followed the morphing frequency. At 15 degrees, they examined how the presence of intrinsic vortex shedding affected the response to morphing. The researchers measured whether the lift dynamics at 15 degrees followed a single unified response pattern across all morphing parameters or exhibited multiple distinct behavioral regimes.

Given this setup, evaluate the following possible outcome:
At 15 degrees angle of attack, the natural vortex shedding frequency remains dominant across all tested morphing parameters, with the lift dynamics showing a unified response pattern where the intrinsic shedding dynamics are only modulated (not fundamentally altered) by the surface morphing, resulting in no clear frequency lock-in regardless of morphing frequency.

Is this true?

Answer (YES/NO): NO